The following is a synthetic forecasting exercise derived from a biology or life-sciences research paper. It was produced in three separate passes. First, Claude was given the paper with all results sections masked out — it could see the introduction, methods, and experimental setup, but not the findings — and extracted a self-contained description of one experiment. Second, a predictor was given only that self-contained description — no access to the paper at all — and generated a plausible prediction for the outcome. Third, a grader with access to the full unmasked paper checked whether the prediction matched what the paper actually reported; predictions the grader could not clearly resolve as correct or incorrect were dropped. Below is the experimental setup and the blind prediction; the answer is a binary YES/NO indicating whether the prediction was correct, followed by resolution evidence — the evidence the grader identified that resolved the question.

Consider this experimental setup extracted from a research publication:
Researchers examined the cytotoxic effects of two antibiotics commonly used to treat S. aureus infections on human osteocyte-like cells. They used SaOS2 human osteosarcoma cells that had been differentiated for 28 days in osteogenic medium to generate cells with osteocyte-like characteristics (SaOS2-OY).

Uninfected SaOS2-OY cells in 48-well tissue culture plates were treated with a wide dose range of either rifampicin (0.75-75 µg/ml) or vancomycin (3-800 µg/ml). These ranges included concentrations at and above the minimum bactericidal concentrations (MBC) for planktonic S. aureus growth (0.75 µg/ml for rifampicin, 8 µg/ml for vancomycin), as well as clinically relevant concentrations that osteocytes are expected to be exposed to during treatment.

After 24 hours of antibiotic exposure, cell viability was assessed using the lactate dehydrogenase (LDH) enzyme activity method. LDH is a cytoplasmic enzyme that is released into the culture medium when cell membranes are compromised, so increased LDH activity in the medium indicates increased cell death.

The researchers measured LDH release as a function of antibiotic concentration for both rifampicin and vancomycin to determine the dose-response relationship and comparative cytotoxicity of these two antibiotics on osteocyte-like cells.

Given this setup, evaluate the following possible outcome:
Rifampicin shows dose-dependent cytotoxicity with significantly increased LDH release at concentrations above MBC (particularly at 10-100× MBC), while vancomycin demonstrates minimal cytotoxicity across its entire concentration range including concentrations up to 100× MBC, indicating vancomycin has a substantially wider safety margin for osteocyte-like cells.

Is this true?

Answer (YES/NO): YES